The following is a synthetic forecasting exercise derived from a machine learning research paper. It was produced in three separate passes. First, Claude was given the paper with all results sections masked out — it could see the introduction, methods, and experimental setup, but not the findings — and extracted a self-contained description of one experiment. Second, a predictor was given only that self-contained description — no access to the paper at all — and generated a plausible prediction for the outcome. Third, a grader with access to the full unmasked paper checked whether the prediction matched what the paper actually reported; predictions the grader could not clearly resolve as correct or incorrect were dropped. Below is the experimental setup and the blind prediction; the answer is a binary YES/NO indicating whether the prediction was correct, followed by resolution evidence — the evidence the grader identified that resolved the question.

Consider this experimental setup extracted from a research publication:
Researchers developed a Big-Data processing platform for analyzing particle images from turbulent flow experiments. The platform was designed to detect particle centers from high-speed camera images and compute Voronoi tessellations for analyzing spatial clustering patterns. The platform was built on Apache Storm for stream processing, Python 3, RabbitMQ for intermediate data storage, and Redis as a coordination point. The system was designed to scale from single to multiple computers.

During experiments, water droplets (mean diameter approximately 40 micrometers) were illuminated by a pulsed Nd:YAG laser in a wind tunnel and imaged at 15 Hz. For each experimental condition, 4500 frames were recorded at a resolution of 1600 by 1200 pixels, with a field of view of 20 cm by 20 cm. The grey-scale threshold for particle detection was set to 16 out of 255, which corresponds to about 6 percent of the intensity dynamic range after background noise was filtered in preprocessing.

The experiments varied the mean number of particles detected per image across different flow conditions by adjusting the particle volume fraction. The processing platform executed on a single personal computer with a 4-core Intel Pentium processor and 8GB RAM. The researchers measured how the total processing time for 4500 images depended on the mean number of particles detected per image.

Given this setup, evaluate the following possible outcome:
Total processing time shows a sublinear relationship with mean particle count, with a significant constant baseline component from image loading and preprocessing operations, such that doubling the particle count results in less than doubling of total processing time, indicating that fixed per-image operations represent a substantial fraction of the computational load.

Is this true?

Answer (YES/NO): NO